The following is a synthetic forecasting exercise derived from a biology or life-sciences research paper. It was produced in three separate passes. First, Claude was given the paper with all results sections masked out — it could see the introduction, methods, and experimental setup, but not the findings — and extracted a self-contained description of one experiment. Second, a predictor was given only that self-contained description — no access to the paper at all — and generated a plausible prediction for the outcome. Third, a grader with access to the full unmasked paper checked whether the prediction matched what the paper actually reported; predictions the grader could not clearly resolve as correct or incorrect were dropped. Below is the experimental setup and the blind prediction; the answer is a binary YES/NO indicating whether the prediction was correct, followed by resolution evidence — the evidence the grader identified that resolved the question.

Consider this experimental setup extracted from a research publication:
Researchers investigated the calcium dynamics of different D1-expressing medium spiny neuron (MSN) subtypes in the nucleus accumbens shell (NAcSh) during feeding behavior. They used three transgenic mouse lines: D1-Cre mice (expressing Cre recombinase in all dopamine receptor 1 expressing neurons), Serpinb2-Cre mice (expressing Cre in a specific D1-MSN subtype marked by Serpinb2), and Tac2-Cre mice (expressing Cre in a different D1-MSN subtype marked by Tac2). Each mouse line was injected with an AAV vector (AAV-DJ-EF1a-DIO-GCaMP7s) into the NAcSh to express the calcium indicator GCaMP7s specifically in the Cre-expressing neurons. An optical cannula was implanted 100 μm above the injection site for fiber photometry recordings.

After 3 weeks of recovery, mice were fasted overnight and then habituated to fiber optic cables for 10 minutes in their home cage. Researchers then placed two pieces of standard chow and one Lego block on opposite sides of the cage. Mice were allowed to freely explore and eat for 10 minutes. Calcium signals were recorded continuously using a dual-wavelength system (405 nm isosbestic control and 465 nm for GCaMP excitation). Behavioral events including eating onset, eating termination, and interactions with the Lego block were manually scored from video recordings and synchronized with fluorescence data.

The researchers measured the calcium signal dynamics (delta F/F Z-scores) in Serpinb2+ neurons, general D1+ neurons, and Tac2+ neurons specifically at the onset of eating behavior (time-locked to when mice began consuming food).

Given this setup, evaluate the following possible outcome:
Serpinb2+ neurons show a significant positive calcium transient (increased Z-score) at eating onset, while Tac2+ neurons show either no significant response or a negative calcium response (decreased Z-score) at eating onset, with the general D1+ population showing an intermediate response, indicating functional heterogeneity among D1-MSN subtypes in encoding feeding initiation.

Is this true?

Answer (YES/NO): NO